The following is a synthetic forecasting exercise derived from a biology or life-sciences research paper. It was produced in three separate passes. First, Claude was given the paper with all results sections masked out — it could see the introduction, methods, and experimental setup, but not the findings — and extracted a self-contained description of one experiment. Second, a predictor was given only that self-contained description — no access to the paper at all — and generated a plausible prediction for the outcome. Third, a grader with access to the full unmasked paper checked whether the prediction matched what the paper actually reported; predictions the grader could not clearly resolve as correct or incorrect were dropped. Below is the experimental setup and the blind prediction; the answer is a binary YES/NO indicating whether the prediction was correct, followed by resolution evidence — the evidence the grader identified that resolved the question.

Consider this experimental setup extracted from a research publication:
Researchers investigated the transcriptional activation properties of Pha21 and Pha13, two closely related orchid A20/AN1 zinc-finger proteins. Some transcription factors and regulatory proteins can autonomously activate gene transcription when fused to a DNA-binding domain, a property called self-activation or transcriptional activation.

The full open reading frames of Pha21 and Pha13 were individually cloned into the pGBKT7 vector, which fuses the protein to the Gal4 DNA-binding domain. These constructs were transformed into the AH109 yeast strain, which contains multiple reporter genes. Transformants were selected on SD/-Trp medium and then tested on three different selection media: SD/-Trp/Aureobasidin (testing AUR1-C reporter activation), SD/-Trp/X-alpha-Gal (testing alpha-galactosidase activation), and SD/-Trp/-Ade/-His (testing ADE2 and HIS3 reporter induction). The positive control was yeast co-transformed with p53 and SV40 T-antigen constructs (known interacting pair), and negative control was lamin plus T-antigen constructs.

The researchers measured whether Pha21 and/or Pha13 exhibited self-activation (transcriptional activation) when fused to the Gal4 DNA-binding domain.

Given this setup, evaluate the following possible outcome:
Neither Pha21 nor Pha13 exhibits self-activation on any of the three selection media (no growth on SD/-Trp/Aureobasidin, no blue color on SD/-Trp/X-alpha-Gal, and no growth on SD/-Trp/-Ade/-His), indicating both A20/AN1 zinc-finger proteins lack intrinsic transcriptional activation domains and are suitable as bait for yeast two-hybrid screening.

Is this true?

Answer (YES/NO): YES